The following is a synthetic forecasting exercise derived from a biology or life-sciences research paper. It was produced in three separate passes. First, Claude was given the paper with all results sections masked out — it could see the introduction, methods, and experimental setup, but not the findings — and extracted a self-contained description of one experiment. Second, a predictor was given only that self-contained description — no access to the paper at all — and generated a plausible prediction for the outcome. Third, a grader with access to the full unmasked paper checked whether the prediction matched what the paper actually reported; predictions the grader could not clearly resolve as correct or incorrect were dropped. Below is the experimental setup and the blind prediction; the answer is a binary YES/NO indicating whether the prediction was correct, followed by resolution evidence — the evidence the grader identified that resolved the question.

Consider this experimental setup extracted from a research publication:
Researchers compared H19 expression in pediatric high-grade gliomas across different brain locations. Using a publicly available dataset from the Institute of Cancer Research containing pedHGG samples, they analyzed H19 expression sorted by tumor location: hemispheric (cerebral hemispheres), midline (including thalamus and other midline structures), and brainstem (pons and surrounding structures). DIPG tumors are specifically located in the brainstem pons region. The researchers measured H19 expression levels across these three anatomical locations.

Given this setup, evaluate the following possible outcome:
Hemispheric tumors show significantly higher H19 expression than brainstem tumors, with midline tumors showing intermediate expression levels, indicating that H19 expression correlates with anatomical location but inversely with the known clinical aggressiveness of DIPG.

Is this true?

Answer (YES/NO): NO